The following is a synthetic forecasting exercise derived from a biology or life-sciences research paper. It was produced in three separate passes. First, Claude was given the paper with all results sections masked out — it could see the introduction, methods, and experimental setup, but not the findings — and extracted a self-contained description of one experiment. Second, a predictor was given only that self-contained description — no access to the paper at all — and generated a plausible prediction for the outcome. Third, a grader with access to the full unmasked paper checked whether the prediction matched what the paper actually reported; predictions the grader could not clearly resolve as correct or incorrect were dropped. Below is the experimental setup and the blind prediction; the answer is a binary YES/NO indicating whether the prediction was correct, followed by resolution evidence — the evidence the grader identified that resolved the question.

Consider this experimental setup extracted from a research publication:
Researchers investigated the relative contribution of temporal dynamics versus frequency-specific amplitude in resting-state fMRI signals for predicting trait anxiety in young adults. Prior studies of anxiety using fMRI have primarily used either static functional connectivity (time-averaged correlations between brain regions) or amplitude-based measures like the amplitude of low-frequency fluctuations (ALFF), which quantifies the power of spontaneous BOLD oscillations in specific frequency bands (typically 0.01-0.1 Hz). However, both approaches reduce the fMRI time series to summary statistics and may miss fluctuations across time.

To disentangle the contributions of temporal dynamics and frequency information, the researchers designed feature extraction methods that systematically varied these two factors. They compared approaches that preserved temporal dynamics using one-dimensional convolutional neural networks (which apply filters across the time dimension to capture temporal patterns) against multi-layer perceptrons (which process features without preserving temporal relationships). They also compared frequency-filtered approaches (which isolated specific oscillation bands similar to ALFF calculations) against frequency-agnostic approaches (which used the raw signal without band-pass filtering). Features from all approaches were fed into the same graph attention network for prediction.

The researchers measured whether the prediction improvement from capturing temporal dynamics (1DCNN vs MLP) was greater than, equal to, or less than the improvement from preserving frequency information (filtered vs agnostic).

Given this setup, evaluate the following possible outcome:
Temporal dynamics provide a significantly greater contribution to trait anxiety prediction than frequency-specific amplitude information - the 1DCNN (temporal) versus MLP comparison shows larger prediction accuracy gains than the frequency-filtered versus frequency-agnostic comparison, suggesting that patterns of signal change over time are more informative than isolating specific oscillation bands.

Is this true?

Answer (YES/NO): YES